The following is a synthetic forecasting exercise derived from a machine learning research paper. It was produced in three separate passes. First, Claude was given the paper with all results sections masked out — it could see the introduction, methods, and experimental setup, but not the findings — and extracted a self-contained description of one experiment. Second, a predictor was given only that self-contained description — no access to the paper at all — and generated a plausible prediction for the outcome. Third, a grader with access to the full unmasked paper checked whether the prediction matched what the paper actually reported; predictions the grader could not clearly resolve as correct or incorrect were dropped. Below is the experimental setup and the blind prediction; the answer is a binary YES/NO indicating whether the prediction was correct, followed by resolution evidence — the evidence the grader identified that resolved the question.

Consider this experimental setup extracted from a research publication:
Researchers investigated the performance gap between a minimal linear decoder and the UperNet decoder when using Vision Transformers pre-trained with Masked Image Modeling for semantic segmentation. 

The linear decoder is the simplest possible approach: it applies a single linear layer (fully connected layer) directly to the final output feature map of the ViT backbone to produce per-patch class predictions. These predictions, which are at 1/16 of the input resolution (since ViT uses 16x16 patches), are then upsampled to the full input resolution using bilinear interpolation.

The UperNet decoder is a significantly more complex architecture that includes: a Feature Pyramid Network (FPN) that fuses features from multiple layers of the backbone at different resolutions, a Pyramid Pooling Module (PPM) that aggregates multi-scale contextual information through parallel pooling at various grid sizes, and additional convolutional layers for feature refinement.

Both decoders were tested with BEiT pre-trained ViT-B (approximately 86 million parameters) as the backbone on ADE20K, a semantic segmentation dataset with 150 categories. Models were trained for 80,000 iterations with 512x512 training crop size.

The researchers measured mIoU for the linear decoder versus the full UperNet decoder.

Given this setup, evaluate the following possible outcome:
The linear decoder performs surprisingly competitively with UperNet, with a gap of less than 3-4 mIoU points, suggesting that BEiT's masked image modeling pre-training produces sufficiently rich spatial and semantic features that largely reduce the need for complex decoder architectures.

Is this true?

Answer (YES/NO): YES